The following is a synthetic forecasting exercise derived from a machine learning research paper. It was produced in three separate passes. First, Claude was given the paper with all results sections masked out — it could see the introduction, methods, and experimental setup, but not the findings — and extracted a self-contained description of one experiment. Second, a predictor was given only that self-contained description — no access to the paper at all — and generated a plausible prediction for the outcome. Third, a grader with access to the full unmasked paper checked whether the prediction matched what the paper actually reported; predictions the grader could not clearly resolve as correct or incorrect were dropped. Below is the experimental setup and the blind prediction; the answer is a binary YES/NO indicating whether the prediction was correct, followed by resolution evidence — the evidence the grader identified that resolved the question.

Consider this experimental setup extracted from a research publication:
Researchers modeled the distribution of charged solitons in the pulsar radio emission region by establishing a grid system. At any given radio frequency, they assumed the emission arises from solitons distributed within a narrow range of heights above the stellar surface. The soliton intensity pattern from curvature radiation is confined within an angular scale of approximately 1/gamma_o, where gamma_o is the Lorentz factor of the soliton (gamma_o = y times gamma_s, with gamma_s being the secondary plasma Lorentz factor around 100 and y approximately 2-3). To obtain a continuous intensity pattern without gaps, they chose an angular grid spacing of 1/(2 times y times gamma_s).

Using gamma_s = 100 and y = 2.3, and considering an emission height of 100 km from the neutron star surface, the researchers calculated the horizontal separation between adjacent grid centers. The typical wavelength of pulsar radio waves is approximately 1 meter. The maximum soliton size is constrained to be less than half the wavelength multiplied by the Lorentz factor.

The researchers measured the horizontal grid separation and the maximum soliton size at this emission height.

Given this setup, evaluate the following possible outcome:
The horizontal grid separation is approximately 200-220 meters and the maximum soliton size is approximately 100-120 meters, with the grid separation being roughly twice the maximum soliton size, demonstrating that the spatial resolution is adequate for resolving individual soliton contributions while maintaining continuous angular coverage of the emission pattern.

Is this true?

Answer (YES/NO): NO